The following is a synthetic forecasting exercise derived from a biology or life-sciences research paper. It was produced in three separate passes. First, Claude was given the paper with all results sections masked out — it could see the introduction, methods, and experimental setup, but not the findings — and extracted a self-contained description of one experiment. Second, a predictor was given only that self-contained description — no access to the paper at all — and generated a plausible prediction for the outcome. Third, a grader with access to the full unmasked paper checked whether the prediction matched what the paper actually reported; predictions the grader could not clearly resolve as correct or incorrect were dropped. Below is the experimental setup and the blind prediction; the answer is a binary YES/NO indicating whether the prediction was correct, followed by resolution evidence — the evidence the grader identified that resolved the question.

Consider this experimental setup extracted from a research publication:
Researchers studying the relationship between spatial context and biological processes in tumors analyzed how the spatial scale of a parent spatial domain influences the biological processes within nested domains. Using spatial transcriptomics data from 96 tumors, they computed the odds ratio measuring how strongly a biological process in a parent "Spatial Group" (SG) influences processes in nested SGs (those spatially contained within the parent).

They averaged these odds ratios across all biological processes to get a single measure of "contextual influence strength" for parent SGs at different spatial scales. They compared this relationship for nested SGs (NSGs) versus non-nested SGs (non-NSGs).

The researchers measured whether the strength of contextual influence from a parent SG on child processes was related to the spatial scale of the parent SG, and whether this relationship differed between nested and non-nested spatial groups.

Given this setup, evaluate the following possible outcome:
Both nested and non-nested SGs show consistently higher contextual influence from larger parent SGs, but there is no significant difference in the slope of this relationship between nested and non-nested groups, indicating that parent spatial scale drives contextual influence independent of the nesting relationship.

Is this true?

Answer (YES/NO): NO